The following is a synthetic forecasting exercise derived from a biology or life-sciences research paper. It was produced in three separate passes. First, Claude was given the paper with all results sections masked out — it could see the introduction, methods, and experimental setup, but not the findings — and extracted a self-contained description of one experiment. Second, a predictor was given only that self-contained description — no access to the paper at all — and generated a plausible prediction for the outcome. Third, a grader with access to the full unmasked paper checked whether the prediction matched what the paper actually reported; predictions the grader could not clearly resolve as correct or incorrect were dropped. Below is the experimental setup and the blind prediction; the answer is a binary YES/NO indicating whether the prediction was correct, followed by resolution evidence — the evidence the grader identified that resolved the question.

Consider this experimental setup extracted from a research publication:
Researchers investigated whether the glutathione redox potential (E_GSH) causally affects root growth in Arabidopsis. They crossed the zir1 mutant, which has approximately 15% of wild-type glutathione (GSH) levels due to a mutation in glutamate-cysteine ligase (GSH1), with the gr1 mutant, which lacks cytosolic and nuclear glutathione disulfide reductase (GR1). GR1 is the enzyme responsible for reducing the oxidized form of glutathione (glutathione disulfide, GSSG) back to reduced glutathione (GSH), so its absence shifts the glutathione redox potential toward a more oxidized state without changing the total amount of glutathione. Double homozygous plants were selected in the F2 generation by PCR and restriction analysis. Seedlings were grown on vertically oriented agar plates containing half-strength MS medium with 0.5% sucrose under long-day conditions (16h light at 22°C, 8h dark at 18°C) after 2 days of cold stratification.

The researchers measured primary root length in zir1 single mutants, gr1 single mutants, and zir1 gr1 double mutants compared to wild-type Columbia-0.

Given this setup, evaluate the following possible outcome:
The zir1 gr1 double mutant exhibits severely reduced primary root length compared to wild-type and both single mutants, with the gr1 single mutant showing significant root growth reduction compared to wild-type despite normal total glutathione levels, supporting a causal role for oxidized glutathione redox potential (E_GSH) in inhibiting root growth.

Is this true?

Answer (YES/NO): NO